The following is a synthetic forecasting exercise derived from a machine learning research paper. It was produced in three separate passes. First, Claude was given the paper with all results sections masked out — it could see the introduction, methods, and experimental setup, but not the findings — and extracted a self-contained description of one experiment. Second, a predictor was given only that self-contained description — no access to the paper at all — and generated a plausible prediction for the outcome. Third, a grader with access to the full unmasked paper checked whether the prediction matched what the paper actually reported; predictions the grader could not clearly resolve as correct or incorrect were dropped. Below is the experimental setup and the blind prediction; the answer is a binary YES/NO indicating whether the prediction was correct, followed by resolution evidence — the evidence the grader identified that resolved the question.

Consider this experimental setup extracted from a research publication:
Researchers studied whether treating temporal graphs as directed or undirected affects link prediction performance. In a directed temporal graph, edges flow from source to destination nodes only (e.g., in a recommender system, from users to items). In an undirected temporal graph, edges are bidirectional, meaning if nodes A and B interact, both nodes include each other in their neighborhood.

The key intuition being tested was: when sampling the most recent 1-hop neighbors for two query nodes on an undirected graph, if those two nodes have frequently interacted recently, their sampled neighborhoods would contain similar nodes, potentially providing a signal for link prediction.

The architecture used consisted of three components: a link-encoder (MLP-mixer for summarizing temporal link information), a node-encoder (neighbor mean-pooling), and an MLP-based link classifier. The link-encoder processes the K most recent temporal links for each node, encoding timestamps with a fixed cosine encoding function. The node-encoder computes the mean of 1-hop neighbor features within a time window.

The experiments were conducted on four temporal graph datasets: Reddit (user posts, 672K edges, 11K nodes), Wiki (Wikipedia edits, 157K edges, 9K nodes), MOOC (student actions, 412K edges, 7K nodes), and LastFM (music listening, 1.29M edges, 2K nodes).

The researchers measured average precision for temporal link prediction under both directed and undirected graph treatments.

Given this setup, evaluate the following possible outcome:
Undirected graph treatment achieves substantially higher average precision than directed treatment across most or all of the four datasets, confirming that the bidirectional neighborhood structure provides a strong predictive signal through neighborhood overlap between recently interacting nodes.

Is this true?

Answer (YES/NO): NO